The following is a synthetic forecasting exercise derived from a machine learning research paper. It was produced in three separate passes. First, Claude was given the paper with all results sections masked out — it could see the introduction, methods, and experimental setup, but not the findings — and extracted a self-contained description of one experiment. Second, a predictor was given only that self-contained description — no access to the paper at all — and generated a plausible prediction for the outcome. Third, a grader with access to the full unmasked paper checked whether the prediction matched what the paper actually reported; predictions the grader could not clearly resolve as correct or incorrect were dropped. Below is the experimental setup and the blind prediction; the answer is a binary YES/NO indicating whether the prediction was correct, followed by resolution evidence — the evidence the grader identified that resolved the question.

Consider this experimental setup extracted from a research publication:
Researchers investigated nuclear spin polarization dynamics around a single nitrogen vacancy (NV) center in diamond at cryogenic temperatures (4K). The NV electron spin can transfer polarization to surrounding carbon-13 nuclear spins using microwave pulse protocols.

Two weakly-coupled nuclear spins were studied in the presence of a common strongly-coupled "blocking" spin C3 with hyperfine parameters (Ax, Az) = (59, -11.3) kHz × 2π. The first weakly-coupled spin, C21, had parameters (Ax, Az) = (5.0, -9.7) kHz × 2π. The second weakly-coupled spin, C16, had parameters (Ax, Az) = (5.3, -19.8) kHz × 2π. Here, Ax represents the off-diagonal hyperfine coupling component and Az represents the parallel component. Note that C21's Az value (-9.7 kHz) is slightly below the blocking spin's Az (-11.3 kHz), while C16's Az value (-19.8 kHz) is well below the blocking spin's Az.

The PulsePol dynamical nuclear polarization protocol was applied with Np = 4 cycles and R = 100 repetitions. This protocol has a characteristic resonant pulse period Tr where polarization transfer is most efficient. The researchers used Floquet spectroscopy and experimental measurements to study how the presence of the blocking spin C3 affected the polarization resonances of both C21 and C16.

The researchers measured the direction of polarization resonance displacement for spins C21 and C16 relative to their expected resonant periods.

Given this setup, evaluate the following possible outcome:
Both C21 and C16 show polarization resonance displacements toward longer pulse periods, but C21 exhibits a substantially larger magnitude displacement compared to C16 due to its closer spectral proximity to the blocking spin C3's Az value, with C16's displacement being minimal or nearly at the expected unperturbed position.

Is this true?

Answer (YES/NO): NO